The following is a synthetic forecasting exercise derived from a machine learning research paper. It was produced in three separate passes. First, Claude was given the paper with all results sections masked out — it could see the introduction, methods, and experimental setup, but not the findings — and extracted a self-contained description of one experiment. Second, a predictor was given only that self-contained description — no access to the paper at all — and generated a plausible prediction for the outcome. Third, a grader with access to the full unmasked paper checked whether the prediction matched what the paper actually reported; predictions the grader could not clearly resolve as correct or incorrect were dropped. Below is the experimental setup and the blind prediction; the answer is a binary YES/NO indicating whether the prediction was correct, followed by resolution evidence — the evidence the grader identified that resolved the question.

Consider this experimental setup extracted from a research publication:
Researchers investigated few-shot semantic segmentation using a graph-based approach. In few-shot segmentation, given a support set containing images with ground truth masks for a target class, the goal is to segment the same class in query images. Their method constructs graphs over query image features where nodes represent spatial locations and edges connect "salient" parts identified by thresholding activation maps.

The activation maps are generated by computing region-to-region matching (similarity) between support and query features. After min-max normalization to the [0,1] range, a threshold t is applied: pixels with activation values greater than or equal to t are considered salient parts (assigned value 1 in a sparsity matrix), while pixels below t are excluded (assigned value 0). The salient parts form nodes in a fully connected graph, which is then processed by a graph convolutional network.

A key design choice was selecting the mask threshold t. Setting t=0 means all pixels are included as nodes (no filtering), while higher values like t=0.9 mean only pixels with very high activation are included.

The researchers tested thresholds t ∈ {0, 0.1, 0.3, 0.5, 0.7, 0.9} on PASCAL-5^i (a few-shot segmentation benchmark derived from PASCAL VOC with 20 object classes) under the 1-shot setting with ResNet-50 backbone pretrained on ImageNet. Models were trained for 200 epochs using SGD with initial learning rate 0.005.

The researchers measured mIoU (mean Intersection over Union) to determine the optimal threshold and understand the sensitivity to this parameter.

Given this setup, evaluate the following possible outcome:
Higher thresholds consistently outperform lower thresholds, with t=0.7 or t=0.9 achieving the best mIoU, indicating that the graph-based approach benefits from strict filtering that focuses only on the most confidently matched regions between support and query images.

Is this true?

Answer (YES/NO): NO